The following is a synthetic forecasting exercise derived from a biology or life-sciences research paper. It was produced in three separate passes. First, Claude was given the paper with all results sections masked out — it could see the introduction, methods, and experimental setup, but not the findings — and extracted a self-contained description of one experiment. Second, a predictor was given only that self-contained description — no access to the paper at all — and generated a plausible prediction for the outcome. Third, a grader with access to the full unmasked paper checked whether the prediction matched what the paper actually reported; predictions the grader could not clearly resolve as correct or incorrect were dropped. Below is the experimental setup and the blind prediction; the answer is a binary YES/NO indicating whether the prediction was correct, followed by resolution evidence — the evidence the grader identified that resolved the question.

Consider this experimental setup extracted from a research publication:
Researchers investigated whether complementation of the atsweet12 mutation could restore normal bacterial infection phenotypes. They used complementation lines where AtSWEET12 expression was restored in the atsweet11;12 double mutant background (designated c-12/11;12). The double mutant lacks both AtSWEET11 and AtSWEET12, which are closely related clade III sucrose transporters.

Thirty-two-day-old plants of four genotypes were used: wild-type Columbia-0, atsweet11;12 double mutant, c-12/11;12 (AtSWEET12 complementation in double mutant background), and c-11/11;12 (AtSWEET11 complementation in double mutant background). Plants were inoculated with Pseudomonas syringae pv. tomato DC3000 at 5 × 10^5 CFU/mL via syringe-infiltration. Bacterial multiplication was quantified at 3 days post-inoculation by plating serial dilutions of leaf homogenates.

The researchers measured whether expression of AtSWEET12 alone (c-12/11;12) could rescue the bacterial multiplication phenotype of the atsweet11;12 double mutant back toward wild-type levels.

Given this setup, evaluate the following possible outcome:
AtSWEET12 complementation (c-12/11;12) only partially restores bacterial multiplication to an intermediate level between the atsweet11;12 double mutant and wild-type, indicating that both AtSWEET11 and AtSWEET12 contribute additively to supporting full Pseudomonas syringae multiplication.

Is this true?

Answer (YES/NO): NO